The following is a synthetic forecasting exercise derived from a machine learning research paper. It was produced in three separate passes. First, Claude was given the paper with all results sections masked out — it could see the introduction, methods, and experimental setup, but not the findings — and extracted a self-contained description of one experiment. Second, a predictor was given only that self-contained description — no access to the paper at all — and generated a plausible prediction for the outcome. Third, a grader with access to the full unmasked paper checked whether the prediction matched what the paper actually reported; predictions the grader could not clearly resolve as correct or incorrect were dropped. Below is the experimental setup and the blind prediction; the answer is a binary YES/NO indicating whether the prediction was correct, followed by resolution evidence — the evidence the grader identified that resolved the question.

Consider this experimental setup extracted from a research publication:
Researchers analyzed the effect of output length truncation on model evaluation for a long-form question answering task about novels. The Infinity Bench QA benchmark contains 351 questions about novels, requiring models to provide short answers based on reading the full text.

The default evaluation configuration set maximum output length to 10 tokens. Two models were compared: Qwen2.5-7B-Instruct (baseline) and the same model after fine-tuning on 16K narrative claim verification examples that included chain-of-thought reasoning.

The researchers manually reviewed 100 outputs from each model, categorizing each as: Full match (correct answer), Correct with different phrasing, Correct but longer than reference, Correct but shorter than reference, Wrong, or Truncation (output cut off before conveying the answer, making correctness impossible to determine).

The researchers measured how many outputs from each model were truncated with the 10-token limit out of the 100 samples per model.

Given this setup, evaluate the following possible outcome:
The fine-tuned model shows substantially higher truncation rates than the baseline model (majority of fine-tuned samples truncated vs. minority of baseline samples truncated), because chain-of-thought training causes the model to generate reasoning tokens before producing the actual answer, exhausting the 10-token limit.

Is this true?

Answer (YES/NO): NO